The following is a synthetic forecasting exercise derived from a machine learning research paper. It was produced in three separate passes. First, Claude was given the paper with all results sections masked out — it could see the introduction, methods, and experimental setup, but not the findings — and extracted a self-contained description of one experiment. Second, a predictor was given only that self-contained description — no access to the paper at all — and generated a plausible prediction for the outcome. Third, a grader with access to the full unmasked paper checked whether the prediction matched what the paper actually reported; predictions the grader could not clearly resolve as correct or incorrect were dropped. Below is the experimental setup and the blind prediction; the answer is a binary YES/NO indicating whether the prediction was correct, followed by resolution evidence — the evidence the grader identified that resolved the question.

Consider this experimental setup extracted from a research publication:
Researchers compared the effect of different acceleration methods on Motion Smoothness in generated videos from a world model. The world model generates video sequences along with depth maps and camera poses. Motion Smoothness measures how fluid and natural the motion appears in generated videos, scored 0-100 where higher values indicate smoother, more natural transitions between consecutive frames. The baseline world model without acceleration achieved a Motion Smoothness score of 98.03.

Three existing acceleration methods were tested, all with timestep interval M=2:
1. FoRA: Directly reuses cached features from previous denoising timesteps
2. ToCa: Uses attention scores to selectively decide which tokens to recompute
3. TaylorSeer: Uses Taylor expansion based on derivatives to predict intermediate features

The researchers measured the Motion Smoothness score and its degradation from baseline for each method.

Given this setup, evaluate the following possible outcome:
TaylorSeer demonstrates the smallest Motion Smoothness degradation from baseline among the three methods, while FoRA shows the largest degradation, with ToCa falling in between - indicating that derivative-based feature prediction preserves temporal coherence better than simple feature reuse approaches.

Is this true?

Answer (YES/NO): NO